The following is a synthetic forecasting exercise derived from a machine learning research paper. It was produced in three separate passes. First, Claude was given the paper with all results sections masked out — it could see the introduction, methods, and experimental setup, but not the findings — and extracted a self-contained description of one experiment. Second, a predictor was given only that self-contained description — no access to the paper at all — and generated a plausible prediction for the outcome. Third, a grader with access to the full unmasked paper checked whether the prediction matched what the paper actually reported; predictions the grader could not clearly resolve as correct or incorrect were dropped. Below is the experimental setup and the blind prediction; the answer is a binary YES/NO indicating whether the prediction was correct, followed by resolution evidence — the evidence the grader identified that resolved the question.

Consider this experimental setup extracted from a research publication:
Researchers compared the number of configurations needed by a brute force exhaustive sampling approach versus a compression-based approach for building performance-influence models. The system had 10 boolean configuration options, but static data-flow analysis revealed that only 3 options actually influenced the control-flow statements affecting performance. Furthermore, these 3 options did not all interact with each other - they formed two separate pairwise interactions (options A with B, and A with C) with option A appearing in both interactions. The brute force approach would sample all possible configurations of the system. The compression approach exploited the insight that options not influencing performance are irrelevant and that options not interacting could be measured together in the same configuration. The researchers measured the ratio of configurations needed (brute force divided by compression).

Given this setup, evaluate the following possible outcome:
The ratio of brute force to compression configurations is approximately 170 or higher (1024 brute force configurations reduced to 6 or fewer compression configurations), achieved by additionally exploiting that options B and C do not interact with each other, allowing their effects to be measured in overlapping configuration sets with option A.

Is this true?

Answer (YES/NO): YES